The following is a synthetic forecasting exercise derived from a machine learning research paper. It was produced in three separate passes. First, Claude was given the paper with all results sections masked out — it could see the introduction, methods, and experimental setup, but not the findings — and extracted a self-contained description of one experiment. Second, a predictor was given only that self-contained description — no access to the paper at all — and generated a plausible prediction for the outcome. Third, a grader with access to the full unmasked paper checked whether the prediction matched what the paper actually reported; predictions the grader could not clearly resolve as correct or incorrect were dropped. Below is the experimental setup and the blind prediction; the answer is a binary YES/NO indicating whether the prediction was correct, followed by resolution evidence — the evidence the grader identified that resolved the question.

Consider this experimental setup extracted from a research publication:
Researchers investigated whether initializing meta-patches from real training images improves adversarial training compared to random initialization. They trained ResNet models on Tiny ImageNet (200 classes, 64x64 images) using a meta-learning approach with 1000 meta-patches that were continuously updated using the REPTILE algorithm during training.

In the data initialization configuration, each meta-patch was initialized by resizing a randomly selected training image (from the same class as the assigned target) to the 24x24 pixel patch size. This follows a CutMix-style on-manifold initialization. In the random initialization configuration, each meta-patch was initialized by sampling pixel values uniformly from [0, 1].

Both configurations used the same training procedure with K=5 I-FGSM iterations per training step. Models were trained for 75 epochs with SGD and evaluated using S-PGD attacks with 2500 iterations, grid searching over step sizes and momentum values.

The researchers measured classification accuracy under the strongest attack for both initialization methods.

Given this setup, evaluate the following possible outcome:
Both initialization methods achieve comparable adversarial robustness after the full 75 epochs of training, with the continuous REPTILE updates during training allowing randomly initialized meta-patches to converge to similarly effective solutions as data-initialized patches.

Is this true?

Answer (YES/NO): NO